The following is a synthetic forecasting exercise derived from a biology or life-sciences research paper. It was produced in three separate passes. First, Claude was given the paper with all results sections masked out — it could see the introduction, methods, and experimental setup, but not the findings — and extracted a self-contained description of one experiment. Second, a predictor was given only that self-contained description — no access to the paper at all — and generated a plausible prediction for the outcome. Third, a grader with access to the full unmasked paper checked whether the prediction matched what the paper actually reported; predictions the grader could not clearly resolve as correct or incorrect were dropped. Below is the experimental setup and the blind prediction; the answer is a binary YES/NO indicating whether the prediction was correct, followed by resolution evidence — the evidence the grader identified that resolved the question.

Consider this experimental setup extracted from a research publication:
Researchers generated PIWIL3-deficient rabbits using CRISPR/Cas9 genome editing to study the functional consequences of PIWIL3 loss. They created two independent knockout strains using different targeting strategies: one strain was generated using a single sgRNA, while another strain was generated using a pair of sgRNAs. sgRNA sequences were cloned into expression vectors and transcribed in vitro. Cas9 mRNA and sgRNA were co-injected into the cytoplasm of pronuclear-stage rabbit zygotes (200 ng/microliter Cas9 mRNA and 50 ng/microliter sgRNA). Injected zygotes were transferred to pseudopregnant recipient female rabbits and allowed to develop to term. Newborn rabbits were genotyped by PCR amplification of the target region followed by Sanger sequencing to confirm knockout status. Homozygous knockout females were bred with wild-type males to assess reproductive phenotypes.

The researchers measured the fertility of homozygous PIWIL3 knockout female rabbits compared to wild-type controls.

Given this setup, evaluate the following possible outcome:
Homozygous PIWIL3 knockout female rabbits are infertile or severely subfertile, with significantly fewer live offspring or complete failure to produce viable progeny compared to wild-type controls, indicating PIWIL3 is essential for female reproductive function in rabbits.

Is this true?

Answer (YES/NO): YES